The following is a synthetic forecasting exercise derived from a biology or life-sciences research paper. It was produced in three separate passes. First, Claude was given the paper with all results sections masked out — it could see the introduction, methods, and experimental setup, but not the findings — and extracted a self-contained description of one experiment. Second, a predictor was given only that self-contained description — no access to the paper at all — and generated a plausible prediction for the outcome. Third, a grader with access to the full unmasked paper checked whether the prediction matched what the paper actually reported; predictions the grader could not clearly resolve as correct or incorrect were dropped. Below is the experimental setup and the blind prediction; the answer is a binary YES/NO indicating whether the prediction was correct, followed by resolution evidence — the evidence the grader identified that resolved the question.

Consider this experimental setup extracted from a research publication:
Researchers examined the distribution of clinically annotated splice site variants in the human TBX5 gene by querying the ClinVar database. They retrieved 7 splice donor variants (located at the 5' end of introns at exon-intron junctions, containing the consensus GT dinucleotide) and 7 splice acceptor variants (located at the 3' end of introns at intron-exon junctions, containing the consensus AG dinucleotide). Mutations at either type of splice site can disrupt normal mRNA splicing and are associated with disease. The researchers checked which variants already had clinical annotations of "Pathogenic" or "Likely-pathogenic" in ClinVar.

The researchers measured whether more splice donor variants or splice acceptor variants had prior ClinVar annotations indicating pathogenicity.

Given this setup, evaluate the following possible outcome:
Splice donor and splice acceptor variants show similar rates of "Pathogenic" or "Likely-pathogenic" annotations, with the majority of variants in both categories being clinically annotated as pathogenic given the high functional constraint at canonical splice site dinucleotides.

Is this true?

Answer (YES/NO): NO